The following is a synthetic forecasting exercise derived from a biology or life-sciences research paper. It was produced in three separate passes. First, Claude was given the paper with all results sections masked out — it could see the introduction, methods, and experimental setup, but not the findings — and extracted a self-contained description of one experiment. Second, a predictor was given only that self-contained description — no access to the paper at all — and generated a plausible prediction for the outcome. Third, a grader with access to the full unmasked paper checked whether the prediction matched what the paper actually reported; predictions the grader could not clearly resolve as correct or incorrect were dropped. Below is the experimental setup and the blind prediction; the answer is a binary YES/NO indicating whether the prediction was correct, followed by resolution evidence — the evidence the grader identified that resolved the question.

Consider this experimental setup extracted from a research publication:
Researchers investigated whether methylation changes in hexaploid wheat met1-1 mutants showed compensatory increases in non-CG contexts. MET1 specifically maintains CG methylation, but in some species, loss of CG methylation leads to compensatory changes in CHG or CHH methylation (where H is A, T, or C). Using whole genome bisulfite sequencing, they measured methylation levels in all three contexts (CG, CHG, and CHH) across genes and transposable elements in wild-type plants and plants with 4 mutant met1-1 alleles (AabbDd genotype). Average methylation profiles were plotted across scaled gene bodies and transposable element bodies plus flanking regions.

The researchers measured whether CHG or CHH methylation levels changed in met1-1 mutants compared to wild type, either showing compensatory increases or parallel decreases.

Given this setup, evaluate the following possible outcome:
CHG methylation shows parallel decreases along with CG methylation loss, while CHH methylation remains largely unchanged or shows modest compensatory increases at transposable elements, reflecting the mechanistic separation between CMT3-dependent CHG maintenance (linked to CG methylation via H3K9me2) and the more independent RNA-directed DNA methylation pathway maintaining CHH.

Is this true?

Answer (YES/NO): NO